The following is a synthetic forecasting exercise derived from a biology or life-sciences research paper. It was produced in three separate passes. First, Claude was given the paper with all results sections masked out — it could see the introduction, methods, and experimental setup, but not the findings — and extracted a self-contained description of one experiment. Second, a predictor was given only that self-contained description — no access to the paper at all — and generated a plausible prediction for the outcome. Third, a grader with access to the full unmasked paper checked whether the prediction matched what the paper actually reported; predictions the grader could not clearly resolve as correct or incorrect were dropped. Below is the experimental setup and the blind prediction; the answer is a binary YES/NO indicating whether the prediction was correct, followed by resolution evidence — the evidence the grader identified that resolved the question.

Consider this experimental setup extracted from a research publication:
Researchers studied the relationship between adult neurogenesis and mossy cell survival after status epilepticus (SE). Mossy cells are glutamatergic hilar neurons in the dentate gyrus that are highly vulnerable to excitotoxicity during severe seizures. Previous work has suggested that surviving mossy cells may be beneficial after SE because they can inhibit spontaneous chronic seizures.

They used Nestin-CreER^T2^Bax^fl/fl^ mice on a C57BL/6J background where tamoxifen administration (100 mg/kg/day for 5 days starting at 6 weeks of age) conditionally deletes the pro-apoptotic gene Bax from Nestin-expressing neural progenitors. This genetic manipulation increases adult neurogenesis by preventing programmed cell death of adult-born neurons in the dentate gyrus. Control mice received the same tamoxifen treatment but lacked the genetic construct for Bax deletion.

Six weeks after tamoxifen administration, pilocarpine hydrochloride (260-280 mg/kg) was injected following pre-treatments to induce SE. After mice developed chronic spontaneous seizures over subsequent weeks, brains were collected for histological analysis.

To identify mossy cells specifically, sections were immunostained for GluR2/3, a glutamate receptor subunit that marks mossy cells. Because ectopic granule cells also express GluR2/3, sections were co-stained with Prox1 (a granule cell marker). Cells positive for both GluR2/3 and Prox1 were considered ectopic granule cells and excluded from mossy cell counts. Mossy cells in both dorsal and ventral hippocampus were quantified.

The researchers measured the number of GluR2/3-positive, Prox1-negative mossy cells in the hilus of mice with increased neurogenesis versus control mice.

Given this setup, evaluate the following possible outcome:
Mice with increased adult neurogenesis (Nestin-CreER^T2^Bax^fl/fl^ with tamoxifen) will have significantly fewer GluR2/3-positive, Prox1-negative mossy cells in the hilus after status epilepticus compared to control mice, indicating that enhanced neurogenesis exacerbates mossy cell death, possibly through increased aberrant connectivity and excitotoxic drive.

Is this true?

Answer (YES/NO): NO